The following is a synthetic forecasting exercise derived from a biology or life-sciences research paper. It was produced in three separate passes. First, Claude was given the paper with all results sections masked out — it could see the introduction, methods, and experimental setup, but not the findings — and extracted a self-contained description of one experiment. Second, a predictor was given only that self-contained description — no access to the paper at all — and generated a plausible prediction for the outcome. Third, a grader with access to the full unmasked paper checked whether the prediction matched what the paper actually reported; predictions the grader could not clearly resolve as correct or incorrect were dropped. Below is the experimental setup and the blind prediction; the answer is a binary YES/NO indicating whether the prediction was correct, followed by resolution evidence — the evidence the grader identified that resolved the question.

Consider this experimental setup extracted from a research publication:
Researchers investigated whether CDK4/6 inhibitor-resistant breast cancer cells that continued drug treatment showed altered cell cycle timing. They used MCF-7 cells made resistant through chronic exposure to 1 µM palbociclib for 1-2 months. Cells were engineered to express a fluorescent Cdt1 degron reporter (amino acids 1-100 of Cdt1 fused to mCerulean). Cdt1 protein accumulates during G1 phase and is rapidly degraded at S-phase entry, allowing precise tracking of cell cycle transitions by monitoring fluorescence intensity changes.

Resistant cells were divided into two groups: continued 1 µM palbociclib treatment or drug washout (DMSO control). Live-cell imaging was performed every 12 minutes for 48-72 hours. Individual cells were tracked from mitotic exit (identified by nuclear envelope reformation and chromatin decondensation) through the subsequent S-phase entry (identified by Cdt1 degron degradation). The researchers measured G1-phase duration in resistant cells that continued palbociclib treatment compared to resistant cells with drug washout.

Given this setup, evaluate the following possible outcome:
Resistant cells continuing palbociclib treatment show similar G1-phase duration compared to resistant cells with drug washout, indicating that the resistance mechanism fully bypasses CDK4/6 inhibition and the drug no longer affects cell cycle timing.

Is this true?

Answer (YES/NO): NO